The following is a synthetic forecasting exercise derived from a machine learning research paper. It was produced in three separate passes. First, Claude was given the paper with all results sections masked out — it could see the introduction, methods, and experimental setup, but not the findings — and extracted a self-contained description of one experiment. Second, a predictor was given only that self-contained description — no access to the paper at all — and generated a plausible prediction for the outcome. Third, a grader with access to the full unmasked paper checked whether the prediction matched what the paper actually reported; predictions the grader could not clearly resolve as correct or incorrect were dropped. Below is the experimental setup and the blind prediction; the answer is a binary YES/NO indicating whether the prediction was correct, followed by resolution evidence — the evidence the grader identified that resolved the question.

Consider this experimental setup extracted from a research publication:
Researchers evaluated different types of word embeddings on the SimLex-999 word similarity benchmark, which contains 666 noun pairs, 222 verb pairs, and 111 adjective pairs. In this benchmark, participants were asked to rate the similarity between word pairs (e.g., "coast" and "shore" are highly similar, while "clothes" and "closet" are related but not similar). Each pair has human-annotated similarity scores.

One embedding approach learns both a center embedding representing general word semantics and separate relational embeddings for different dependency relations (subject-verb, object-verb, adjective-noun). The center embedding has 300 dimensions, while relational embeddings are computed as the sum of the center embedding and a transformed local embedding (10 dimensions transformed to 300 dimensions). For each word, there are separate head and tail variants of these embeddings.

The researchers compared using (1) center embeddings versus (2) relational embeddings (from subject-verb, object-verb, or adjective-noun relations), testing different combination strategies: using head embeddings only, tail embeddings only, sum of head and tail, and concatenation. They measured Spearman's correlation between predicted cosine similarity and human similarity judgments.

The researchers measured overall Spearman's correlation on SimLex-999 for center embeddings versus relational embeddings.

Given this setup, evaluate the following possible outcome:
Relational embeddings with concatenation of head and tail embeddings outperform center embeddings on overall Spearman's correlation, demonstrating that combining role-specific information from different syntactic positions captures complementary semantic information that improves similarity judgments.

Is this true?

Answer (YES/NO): NO